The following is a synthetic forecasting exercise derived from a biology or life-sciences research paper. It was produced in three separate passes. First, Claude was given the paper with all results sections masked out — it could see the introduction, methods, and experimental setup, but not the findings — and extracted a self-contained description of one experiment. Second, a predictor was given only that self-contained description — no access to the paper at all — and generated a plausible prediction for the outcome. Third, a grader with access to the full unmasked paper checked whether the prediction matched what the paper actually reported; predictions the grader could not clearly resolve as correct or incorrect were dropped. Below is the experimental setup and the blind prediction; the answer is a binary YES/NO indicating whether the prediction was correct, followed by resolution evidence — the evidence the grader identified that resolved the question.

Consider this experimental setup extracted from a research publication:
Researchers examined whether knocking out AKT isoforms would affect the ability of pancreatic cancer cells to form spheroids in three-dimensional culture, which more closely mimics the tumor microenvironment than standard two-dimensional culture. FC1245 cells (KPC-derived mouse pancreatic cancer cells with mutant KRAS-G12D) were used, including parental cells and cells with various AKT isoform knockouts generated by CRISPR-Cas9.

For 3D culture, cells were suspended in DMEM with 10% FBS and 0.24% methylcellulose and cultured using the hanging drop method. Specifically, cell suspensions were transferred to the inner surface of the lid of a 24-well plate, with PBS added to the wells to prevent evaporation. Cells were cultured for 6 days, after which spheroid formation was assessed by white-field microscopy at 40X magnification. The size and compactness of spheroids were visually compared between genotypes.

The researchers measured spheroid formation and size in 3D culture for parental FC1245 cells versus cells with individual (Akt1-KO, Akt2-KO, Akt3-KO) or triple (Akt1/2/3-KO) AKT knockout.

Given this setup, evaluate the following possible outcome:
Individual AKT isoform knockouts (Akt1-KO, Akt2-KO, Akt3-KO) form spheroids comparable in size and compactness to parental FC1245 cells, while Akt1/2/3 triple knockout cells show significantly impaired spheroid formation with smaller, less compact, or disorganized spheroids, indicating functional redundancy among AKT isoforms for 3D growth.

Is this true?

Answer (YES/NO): NO